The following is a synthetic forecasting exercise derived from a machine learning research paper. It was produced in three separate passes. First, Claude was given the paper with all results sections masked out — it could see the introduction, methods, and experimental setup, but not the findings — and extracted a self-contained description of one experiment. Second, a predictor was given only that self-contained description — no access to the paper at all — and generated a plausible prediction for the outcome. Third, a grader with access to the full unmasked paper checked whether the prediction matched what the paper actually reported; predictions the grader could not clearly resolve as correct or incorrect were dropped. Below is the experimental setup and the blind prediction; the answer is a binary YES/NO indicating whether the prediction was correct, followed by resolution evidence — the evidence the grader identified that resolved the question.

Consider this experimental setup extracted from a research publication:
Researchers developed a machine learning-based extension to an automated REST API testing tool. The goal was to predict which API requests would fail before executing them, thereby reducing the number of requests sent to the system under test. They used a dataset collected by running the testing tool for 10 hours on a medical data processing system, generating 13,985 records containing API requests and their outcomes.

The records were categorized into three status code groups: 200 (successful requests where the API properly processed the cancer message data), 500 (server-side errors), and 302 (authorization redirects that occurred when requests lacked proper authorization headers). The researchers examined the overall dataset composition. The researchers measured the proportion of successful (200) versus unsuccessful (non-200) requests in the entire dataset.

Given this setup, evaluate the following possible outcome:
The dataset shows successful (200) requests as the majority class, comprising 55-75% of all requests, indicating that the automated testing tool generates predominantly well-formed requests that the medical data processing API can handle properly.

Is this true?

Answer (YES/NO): YES